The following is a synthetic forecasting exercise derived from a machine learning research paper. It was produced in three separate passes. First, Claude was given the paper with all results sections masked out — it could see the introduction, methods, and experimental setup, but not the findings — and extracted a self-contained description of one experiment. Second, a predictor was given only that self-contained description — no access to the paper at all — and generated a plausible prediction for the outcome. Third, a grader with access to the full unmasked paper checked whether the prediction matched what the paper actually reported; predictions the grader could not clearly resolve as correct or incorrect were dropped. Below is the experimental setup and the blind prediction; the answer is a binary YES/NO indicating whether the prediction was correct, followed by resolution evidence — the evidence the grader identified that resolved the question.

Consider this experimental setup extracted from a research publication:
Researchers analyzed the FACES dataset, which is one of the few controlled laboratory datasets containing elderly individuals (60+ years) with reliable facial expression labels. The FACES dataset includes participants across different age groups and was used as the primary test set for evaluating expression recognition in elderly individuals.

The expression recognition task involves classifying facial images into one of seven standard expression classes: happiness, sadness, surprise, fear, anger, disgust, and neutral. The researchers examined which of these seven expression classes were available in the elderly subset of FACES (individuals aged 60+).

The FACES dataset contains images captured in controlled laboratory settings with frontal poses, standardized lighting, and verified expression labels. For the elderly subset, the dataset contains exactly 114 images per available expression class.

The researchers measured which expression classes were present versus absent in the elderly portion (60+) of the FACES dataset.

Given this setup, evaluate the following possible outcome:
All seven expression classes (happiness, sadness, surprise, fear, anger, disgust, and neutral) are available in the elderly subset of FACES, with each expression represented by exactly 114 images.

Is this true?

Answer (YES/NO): NO